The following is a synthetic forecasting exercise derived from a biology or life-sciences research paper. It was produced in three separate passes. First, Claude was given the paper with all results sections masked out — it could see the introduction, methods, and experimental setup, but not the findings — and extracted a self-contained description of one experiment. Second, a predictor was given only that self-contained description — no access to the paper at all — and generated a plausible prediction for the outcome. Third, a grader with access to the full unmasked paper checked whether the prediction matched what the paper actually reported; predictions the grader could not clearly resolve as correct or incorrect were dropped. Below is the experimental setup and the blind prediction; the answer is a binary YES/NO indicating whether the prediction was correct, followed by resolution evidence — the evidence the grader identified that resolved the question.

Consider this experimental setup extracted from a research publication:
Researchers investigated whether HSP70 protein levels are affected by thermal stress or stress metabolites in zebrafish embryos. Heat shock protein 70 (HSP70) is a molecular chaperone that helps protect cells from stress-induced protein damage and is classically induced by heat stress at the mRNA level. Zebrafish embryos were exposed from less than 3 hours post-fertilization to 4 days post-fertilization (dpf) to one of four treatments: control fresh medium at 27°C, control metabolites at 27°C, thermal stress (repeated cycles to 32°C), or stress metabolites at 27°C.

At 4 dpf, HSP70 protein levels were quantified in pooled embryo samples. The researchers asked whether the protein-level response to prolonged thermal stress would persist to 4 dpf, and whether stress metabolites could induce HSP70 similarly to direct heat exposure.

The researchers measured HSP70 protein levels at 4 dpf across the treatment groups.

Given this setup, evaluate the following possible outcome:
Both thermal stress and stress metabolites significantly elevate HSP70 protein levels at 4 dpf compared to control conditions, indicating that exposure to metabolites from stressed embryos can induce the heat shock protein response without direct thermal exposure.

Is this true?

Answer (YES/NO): NO